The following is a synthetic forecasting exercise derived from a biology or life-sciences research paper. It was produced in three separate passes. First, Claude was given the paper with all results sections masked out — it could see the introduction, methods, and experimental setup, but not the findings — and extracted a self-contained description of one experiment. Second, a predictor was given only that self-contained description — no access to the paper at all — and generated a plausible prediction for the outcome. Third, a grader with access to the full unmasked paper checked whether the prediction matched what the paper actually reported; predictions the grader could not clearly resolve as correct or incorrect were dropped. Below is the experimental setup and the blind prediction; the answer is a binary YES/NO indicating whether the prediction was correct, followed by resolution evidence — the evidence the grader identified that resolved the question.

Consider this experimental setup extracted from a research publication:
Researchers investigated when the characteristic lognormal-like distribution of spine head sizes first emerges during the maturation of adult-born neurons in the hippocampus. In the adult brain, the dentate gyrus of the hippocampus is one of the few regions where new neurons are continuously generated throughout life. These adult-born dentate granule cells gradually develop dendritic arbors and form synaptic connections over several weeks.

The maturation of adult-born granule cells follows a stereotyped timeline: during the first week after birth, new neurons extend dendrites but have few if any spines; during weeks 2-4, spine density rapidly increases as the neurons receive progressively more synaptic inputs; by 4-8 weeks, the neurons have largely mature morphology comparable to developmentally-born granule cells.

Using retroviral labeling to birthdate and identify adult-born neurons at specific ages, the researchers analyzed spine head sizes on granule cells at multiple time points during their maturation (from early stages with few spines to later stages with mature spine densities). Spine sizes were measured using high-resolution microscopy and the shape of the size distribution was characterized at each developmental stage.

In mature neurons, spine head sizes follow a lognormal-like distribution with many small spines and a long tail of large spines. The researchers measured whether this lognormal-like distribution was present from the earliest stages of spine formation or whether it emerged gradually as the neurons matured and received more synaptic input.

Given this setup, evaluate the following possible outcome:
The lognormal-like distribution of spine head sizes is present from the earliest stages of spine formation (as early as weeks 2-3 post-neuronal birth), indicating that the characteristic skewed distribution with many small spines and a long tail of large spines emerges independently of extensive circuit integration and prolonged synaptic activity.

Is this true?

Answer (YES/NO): YES